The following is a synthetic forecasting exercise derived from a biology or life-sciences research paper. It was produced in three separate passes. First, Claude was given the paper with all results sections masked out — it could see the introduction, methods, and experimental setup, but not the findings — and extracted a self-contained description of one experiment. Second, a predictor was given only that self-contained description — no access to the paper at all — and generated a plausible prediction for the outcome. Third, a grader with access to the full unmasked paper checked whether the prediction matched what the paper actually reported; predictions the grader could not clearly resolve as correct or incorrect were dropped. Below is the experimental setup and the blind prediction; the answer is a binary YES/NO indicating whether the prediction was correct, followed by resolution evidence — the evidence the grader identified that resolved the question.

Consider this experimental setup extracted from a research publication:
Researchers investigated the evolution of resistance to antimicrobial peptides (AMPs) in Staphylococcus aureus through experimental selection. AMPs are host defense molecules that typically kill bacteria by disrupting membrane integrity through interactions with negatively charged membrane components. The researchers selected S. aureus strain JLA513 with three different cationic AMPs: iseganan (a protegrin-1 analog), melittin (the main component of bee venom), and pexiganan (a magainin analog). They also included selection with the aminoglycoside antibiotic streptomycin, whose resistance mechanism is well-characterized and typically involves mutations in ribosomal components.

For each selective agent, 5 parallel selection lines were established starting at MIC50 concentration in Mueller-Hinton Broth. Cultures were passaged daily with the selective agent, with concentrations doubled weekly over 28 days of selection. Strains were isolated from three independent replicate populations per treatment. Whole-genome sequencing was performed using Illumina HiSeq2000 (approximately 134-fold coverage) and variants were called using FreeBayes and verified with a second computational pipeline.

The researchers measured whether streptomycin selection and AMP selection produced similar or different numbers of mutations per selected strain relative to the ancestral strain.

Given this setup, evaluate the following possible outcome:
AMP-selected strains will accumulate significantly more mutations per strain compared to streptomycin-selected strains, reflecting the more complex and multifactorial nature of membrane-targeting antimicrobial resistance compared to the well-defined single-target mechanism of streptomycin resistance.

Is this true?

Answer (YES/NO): NO